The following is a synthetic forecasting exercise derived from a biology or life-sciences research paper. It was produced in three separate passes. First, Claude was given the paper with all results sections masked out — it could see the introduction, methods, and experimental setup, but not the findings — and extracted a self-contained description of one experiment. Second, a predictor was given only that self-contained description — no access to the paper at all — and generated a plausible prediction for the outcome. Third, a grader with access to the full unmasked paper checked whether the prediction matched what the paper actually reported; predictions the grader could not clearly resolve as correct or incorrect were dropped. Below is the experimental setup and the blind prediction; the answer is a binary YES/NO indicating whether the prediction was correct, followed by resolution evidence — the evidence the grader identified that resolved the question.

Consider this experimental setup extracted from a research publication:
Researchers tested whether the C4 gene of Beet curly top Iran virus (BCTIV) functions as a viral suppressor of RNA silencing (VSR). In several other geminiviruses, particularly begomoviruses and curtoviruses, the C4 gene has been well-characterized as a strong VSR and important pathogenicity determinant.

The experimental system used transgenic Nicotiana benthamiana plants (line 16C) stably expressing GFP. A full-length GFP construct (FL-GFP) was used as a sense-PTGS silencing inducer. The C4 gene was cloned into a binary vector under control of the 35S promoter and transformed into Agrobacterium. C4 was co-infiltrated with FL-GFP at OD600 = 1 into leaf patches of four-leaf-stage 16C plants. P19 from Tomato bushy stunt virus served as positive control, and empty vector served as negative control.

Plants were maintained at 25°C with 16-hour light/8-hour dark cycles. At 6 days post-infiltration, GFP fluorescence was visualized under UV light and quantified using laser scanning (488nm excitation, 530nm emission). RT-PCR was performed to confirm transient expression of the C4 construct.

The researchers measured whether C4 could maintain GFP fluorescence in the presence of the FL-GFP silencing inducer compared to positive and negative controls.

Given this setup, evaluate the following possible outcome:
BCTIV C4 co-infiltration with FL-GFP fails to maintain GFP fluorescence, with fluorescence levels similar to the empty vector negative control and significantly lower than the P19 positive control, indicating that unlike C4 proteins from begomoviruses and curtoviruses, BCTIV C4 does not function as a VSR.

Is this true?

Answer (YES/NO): NO